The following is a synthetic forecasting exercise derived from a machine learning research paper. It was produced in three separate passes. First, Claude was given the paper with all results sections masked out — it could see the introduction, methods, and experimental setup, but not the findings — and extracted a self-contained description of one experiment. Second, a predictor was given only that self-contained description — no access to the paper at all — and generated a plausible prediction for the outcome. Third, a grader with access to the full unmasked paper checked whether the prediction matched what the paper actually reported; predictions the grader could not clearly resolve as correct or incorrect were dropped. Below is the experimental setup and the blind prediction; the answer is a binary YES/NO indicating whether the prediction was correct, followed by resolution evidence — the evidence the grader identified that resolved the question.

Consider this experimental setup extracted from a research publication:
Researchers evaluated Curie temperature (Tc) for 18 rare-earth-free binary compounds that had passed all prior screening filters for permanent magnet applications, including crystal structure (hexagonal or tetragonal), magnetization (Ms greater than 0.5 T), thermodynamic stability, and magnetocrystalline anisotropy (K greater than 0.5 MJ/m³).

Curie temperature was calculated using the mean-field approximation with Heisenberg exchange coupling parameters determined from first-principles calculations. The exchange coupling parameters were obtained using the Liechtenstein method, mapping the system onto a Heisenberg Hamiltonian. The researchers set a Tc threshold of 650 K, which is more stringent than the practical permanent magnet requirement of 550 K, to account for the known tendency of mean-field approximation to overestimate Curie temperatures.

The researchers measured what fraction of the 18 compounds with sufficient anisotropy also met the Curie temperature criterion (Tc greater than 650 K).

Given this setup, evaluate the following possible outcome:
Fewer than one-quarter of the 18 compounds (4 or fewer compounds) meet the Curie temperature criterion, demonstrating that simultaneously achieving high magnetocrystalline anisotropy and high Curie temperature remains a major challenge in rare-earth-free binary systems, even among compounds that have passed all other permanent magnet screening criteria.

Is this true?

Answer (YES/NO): NO